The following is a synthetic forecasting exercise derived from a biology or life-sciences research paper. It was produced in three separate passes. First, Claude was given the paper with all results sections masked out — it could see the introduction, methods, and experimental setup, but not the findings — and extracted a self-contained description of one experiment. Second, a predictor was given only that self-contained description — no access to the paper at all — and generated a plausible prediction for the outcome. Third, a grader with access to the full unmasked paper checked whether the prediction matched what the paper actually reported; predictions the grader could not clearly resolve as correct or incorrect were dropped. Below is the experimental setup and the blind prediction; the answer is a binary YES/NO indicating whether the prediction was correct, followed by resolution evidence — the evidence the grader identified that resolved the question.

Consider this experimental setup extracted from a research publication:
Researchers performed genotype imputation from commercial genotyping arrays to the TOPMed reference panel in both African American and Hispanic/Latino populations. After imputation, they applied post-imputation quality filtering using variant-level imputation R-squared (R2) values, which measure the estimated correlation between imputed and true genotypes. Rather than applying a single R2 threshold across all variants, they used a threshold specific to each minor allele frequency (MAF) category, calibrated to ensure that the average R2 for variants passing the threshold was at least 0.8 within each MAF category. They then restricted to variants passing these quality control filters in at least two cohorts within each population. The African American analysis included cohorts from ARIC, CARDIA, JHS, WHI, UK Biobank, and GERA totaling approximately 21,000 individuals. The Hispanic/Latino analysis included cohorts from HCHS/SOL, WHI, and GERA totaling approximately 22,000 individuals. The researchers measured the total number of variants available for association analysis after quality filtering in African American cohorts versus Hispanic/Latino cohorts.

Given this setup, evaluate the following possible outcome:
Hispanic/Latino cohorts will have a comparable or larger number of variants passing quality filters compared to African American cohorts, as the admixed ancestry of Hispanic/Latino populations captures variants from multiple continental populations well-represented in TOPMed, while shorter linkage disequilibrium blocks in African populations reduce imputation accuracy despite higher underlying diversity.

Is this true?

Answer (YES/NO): NO